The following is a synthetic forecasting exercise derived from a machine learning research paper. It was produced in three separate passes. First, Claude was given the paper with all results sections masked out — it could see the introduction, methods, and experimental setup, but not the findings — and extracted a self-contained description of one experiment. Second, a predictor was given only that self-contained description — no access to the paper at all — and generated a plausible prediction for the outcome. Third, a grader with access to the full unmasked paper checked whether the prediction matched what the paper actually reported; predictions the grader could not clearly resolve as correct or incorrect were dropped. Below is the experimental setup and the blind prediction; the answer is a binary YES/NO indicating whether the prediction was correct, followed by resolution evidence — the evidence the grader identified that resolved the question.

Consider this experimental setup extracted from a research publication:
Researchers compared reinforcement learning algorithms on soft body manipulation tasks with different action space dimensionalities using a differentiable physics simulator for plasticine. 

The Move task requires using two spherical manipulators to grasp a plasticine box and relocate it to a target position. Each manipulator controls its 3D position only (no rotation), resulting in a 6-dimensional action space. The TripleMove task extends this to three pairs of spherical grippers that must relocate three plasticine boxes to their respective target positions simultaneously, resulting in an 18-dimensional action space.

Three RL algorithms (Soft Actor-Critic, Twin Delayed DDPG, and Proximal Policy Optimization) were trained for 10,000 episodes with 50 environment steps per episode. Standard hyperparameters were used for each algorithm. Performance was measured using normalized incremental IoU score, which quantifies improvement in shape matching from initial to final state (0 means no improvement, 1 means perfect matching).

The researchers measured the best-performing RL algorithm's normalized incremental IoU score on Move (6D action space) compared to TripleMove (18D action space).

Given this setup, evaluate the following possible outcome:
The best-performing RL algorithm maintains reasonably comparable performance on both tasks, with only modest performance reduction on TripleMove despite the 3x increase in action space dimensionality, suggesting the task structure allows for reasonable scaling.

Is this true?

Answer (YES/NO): NO